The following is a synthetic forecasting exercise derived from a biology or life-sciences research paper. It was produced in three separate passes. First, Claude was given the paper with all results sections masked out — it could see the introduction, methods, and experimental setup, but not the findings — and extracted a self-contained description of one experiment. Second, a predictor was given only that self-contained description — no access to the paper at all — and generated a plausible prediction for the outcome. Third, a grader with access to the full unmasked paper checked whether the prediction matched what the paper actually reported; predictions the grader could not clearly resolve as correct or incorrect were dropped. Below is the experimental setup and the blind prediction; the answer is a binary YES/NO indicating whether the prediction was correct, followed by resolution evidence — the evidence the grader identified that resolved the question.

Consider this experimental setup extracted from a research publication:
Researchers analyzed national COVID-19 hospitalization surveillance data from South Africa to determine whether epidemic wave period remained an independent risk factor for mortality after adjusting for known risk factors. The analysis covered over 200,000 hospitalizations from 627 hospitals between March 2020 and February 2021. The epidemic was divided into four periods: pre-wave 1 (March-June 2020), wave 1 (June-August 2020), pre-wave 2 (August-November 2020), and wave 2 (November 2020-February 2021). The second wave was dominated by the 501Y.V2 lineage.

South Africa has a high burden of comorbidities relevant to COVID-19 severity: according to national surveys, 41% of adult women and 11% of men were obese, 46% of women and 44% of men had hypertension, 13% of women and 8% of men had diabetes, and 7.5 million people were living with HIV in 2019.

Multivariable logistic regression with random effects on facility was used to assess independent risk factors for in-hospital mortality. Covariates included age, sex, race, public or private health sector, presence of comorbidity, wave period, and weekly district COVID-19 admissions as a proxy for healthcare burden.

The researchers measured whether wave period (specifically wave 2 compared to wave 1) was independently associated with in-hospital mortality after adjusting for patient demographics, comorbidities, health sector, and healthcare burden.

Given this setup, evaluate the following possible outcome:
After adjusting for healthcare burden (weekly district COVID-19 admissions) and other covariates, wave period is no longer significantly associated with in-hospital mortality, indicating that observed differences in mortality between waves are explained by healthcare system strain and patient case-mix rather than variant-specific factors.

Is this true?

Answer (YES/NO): NO